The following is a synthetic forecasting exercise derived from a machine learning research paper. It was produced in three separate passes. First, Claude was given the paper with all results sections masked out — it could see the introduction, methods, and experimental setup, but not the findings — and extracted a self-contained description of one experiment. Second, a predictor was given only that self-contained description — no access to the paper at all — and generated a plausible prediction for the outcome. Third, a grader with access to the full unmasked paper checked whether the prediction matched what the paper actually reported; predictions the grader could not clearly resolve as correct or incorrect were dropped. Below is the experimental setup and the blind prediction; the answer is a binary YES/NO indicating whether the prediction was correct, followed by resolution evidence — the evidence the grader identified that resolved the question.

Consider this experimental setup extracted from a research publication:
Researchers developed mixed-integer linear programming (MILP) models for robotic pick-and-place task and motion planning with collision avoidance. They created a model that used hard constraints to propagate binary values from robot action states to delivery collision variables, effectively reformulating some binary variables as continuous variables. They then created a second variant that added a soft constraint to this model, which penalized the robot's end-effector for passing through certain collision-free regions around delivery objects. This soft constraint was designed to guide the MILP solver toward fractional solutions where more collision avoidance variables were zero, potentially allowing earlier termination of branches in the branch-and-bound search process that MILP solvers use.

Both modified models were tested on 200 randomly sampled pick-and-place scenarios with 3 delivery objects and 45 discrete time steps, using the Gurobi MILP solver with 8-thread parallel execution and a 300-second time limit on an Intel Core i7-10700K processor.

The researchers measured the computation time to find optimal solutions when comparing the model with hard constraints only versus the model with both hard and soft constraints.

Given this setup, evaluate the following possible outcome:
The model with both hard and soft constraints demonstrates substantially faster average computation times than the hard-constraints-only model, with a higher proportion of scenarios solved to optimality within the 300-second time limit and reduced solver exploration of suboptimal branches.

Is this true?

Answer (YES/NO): NO